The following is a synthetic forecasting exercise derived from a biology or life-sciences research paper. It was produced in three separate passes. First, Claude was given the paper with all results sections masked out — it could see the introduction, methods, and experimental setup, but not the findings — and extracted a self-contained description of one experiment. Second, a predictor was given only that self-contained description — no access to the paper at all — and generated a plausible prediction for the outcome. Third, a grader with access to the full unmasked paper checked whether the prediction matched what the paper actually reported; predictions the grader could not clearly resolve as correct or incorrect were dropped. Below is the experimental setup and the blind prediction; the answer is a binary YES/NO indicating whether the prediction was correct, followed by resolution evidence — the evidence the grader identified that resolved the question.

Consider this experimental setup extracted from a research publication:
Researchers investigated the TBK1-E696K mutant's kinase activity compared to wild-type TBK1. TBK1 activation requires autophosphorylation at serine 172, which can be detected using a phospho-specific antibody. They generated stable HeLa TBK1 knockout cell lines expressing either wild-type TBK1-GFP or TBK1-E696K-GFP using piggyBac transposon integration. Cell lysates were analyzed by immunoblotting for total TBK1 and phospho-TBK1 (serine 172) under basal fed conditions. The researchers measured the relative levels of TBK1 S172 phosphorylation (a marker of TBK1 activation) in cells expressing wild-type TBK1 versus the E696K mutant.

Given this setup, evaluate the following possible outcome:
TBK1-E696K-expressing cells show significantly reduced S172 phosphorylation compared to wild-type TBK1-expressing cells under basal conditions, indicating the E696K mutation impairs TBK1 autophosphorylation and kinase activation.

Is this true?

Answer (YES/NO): NO